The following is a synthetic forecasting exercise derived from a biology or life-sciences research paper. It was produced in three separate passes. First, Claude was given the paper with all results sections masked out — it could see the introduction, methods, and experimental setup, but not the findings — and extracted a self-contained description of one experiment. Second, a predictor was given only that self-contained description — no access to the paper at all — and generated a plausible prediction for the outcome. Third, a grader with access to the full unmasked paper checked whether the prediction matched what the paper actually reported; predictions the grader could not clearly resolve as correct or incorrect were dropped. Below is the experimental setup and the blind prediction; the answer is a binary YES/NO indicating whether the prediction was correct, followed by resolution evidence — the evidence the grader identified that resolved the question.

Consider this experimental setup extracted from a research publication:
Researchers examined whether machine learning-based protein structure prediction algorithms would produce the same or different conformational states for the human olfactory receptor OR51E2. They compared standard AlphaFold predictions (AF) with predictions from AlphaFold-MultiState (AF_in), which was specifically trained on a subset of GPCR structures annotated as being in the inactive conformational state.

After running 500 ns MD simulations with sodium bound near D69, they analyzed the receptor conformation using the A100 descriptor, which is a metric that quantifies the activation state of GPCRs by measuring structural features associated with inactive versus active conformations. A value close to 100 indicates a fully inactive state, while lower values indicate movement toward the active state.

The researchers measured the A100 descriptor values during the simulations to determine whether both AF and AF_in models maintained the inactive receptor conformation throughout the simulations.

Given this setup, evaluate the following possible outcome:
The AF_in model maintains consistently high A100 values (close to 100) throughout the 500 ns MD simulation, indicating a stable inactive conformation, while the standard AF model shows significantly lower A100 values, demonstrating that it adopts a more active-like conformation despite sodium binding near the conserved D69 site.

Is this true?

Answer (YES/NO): NO